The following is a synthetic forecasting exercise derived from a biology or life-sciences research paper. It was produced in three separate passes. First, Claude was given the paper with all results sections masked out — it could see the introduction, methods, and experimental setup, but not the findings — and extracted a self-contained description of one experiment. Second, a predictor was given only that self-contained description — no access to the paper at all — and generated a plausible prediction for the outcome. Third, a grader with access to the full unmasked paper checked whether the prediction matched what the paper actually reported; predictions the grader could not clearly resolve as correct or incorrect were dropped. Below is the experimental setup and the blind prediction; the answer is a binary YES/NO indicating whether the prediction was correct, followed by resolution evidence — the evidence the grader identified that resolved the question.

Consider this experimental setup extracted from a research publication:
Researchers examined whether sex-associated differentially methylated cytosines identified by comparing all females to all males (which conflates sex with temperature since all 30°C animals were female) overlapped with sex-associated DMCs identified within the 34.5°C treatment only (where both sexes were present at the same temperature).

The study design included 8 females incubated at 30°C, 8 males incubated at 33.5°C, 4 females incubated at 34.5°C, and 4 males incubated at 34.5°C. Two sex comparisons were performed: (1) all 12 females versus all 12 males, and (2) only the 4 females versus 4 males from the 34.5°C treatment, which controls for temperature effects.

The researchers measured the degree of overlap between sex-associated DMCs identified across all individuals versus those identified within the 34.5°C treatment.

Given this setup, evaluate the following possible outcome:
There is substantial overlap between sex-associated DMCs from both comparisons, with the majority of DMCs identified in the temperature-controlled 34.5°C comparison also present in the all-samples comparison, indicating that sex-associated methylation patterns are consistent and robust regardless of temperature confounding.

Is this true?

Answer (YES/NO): NO